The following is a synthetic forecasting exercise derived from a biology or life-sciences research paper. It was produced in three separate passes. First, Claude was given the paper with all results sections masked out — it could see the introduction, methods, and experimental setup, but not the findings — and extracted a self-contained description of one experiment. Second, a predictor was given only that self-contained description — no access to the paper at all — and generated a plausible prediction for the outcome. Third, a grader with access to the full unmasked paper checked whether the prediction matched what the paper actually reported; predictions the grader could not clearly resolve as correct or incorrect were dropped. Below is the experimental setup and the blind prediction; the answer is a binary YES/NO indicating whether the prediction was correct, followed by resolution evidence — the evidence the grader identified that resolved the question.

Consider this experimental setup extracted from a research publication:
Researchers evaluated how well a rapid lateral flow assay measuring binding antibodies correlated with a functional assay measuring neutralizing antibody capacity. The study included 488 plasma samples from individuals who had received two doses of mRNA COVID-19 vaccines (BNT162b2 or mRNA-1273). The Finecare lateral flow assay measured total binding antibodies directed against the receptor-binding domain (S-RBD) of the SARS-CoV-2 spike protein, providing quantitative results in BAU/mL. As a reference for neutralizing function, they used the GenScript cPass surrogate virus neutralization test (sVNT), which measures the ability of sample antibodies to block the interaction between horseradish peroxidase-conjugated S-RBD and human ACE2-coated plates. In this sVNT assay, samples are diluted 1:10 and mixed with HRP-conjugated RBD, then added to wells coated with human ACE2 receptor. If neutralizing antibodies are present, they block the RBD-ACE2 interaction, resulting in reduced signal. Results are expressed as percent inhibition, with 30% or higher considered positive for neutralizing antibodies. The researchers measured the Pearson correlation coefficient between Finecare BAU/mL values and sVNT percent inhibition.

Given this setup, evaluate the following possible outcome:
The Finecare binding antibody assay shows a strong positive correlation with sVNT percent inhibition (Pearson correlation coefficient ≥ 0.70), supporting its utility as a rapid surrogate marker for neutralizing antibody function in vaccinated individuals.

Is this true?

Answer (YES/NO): NO